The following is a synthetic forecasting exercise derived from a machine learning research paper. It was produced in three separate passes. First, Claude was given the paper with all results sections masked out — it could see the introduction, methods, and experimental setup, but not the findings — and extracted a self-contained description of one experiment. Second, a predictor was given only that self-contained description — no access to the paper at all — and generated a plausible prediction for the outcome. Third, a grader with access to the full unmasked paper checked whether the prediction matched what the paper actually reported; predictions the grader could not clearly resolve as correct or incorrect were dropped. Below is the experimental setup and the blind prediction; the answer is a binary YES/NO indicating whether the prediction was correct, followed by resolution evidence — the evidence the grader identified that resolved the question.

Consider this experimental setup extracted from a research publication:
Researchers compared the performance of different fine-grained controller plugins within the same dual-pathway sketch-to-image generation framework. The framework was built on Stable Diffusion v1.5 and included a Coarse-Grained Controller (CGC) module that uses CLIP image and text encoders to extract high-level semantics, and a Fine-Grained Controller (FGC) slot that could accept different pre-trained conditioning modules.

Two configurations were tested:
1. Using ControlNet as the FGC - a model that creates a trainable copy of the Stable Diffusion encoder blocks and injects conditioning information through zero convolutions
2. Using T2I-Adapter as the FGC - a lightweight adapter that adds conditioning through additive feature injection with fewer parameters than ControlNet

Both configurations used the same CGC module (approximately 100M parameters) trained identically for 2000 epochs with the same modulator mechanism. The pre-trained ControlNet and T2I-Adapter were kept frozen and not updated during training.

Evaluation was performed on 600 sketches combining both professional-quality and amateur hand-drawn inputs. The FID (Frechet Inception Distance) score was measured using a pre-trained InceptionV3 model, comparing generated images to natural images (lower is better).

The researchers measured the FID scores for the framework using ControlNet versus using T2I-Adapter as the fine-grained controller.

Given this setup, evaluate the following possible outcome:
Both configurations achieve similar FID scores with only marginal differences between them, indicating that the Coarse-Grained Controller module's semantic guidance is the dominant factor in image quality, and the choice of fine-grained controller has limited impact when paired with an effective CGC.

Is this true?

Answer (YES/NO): NO